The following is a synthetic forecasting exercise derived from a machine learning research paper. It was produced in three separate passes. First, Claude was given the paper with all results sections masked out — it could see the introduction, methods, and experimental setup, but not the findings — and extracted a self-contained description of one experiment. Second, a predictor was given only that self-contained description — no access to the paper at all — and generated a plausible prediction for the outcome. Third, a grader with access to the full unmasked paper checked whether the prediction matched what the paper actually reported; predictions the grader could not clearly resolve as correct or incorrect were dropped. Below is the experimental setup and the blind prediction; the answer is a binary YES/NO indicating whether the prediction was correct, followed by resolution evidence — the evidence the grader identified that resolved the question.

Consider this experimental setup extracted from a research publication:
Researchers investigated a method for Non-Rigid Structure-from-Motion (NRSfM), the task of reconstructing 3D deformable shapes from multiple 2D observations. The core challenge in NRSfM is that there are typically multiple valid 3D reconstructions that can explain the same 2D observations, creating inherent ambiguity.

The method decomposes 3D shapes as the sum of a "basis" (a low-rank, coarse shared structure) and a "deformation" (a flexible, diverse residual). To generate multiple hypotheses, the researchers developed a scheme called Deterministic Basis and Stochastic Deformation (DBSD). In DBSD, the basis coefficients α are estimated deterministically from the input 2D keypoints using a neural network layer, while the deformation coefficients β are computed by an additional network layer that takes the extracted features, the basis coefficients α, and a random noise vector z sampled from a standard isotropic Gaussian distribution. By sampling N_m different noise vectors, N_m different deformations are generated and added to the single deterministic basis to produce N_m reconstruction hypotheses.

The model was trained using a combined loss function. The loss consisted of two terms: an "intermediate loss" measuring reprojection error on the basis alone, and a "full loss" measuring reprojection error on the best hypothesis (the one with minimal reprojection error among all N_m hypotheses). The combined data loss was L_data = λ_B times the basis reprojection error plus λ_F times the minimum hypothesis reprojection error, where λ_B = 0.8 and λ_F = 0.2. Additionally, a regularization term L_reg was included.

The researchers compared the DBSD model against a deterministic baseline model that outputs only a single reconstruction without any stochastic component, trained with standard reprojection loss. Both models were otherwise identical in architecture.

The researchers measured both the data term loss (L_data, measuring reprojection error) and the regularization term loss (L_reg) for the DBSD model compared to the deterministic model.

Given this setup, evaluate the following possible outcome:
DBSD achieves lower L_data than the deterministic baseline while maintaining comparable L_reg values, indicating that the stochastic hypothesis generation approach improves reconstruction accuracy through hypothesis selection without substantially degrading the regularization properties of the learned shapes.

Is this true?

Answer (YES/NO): NO